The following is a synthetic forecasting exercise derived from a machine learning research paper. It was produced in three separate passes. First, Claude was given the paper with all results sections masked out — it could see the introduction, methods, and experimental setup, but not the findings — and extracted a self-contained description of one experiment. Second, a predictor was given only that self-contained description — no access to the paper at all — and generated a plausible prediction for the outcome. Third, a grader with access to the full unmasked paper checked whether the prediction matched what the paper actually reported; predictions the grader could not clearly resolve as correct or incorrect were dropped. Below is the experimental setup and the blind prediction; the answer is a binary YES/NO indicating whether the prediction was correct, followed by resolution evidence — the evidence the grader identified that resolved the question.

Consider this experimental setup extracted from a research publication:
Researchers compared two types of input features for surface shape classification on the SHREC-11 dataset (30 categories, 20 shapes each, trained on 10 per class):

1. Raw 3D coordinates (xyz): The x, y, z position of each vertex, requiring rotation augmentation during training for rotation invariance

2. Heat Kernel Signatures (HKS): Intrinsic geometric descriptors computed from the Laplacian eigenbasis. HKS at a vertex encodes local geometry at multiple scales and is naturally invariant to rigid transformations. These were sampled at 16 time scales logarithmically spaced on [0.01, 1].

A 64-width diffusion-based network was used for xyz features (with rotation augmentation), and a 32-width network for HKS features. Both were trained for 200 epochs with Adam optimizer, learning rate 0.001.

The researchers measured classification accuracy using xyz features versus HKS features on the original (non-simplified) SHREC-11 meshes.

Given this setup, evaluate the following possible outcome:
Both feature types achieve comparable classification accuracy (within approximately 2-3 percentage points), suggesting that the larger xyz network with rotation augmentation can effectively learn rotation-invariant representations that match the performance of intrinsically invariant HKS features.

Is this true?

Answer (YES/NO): NO